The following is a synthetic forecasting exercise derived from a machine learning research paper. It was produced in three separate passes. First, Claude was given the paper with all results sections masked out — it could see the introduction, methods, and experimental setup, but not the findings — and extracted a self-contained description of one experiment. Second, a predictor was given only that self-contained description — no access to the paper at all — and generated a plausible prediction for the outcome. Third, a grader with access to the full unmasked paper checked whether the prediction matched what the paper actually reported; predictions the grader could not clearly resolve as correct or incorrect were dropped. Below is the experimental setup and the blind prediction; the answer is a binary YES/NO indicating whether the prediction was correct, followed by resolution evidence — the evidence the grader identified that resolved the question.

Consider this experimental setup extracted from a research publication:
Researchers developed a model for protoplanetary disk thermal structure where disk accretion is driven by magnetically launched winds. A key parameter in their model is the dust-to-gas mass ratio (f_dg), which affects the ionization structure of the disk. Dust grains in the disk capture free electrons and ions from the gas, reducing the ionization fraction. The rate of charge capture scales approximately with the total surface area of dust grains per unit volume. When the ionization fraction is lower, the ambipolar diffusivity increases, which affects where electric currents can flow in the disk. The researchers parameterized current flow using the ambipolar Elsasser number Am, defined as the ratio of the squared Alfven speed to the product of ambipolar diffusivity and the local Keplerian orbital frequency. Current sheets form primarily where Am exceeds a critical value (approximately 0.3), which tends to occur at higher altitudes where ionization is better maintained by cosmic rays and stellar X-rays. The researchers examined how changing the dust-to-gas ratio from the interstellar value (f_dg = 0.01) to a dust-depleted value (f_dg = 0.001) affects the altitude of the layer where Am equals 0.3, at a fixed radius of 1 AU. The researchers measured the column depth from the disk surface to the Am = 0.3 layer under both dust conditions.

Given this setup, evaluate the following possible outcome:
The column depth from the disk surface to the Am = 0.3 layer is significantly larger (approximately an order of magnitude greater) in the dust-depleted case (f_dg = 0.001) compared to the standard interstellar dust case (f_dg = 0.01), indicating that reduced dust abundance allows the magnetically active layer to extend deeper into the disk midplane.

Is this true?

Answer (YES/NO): YES